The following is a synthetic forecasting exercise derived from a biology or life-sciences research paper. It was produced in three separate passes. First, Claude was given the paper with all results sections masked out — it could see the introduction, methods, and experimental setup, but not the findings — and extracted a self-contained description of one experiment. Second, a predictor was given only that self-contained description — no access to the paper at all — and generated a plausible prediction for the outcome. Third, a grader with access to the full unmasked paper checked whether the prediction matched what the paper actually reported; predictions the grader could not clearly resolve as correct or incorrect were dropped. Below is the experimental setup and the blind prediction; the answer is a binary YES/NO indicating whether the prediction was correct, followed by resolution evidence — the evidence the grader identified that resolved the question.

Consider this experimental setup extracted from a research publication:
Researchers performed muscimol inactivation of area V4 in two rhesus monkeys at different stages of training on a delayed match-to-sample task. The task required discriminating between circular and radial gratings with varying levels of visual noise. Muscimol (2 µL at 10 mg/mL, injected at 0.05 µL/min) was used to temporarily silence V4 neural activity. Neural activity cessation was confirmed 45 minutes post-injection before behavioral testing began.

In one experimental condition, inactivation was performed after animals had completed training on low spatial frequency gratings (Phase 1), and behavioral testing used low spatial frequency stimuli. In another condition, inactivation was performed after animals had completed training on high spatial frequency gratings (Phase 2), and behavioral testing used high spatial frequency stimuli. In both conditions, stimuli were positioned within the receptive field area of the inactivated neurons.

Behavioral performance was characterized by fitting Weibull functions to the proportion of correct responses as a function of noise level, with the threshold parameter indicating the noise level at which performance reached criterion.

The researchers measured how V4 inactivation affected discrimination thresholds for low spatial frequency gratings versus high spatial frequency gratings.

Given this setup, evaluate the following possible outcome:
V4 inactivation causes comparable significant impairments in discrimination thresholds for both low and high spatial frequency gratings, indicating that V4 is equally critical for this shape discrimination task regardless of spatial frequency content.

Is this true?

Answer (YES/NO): NO